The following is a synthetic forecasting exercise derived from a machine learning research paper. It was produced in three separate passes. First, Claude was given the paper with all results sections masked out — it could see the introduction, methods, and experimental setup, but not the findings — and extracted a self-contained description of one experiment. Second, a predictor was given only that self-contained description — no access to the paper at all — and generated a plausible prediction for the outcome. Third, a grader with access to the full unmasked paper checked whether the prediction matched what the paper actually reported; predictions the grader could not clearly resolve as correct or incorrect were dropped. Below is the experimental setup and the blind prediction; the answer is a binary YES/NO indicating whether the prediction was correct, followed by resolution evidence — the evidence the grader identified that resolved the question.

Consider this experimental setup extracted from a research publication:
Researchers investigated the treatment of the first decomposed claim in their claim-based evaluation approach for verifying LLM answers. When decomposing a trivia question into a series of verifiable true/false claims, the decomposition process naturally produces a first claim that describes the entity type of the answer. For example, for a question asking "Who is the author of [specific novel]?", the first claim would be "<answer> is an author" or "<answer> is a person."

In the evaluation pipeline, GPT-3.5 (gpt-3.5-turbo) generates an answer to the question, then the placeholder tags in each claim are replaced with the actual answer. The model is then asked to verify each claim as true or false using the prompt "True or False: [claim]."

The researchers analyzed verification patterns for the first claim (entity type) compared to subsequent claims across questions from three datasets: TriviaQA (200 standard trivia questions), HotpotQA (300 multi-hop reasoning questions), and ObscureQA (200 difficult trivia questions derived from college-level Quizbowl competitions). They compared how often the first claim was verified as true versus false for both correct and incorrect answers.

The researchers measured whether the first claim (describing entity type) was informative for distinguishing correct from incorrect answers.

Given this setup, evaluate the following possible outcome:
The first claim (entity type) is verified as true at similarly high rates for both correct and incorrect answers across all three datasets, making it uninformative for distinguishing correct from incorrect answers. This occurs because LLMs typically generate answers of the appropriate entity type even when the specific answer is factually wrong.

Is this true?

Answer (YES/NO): YES